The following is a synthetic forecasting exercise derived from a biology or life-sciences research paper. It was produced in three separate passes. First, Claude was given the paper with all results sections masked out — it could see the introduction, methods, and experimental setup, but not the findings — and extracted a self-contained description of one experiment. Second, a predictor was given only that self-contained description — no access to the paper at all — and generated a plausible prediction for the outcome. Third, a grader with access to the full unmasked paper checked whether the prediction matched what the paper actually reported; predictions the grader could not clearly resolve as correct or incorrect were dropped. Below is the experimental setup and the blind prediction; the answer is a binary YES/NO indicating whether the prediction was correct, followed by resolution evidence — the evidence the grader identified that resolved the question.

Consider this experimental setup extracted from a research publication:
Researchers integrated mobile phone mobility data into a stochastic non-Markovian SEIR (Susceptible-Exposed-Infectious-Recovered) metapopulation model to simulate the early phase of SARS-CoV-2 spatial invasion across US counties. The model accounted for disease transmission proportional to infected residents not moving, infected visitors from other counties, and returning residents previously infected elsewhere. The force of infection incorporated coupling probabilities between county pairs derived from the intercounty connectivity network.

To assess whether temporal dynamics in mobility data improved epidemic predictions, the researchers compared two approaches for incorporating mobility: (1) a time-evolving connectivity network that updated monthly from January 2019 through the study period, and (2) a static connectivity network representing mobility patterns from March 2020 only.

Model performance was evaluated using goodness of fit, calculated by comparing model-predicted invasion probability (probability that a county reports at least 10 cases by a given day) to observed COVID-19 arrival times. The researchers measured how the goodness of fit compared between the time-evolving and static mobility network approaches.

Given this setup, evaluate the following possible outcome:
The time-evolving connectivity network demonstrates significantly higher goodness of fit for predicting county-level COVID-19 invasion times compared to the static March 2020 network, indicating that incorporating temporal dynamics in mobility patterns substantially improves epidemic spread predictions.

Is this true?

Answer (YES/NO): NO